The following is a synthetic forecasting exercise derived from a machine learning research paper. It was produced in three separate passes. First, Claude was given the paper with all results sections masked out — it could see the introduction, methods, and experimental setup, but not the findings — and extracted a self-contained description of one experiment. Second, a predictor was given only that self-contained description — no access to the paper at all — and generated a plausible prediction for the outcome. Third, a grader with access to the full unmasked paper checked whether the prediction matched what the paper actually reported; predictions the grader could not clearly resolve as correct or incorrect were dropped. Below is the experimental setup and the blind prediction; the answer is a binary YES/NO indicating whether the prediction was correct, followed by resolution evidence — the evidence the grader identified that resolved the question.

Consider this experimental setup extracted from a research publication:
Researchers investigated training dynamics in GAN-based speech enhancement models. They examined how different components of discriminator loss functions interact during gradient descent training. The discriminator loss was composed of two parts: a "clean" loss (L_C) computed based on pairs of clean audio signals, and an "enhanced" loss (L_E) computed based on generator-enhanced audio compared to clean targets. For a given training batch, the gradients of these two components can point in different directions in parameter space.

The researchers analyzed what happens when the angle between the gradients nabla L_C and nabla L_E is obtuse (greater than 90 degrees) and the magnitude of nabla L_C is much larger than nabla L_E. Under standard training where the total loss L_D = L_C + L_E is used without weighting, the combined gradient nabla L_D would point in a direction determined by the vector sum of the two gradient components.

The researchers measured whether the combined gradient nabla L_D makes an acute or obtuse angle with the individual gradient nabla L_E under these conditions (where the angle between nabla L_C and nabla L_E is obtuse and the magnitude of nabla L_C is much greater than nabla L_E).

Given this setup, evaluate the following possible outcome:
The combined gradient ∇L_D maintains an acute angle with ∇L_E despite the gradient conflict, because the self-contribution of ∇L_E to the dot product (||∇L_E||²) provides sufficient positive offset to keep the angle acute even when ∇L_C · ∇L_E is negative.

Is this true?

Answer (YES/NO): NO